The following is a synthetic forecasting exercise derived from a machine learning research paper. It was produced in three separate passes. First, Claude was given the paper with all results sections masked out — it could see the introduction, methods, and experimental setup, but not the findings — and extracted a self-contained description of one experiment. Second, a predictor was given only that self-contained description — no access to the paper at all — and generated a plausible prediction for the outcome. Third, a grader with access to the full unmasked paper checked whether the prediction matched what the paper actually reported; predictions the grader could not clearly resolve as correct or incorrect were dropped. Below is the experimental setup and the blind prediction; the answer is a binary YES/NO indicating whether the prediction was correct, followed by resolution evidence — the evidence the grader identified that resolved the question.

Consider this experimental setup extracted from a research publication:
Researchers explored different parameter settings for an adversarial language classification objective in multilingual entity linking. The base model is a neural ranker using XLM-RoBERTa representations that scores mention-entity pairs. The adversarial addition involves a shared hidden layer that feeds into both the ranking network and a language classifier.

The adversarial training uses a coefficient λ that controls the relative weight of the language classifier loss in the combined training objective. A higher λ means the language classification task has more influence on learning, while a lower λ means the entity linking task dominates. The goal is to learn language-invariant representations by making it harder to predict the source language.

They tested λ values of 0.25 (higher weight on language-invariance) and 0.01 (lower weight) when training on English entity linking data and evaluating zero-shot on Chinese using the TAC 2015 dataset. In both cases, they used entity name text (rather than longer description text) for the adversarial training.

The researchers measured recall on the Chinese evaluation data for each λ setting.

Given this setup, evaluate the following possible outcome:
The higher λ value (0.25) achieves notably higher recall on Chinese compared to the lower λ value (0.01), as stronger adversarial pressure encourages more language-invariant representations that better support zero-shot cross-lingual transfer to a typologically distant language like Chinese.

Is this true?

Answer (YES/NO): YES